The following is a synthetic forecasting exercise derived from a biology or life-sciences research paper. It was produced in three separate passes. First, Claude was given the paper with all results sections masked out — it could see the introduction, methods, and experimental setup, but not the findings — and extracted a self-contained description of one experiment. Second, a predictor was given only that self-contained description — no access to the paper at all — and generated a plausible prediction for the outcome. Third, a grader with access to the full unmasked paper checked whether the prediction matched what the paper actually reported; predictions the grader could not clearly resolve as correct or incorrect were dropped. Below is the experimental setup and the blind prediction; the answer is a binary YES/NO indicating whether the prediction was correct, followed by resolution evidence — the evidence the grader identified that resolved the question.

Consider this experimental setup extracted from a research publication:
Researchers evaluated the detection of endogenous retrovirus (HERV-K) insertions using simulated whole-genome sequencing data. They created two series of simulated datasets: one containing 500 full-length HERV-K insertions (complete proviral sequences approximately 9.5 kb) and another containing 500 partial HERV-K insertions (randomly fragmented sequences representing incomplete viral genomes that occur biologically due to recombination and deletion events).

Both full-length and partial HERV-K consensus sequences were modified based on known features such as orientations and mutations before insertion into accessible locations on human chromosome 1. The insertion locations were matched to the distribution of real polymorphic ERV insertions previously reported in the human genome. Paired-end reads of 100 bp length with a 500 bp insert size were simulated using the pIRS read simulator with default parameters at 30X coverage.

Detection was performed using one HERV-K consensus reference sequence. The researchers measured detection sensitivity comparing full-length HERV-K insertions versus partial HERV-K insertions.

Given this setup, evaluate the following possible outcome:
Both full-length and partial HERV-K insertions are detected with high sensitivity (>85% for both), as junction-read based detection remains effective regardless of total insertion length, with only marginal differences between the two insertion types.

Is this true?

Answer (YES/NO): YES